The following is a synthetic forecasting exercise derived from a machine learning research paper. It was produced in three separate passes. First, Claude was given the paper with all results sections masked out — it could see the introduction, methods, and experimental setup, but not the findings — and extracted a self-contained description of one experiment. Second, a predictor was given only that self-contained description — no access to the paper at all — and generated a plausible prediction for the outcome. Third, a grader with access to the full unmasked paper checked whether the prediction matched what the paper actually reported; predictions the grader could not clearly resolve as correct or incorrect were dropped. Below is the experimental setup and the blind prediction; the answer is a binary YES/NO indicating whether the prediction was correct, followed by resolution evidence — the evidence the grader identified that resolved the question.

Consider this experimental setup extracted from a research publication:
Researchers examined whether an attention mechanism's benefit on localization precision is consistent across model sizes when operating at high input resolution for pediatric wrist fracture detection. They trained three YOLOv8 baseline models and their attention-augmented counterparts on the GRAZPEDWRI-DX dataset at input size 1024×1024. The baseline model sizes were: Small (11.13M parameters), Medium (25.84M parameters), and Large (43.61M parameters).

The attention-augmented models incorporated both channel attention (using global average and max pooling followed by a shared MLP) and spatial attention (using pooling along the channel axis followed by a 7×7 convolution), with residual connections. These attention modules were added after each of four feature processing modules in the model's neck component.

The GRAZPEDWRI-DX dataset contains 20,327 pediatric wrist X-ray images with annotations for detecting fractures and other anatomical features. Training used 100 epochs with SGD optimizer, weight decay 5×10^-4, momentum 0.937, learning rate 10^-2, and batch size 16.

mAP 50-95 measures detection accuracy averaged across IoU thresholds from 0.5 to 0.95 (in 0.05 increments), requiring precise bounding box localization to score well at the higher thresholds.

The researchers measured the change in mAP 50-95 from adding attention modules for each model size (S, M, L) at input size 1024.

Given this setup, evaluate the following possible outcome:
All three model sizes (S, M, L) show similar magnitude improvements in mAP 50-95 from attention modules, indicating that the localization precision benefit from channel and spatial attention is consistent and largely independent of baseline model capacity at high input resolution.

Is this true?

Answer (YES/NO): NO